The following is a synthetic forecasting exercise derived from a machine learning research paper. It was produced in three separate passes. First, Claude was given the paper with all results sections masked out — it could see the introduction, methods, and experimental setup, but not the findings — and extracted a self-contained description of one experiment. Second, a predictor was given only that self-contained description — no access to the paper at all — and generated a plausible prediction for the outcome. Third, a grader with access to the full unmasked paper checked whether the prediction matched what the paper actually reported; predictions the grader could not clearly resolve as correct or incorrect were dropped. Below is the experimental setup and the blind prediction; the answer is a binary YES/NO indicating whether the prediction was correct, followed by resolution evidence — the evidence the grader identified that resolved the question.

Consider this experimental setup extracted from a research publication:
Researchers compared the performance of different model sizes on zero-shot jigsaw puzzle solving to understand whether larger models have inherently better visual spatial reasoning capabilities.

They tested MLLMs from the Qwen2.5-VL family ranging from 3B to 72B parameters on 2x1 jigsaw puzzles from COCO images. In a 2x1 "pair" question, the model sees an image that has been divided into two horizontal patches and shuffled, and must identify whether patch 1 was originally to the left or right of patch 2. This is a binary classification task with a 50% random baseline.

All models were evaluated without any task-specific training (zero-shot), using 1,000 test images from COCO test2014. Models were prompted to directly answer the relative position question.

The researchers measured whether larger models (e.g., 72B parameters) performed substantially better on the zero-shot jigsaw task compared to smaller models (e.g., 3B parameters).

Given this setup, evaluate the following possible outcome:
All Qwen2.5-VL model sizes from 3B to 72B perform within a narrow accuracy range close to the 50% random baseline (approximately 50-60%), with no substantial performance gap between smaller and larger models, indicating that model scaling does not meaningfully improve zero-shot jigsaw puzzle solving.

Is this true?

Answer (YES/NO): NO